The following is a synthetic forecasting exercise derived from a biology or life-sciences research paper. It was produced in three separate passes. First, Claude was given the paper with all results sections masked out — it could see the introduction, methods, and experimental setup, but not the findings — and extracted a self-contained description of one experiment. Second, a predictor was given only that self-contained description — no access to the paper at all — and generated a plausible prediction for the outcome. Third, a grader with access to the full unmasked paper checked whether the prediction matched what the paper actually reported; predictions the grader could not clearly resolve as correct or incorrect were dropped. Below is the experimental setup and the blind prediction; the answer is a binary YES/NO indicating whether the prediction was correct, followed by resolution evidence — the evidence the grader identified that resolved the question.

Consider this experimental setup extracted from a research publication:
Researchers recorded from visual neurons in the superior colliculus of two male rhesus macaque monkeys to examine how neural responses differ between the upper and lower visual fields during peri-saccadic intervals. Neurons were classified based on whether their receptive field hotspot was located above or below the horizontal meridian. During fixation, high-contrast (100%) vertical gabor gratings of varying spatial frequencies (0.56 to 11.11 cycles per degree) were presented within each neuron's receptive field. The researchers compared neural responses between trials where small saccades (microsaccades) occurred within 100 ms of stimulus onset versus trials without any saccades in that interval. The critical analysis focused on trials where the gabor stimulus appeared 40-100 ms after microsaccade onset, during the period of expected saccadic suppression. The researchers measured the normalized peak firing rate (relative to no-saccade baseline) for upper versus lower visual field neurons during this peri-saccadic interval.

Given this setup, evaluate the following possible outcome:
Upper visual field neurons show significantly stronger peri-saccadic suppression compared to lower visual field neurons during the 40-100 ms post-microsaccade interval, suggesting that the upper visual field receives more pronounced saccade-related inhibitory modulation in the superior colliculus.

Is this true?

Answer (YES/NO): NO